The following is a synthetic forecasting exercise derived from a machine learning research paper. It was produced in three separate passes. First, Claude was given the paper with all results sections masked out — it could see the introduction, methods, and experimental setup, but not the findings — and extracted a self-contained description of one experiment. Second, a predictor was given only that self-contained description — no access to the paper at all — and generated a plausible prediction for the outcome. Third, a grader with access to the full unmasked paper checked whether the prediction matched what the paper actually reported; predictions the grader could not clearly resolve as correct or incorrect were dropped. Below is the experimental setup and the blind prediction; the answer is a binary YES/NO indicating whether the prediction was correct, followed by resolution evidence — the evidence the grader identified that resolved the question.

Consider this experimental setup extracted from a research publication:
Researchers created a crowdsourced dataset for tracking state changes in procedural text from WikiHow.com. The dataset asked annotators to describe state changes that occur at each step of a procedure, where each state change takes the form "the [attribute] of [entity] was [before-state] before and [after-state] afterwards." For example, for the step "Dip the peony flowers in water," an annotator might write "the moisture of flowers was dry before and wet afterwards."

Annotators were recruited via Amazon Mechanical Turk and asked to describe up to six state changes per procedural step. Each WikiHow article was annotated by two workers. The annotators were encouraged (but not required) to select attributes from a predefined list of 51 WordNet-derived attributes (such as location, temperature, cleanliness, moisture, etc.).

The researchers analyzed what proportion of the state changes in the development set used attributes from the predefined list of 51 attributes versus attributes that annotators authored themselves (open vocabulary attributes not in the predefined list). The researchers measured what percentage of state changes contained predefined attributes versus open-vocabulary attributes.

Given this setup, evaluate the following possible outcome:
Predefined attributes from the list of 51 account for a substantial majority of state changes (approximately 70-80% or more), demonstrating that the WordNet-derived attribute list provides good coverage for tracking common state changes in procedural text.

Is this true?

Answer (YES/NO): YES